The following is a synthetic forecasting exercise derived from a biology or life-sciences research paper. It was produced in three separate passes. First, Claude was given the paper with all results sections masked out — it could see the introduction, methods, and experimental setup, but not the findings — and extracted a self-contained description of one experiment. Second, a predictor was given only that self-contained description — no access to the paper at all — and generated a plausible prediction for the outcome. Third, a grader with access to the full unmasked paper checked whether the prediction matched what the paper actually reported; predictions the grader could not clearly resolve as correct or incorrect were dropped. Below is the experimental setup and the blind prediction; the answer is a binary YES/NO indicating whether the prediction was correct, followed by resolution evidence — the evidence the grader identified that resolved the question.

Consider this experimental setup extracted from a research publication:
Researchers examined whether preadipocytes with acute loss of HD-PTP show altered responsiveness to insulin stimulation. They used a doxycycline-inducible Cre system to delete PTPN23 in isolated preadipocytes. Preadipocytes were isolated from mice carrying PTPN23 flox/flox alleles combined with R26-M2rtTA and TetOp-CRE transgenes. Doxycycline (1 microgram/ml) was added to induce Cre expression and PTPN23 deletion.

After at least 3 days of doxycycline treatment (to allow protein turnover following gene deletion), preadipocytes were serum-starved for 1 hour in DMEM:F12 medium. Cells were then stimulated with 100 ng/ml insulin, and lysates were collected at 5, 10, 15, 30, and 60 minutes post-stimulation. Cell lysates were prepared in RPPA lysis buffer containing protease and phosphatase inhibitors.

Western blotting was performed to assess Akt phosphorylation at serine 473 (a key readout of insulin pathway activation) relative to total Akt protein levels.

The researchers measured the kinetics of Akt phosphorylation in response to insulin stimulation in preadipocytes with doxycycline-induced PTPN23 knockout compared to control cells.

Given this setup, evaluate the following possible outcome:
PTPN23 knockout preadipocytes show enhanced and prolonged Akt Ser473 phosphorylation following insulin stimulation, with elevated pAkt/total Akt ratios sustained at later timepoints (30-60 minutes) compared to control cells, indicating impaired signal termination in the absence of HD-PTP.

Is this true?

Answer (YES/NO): NO